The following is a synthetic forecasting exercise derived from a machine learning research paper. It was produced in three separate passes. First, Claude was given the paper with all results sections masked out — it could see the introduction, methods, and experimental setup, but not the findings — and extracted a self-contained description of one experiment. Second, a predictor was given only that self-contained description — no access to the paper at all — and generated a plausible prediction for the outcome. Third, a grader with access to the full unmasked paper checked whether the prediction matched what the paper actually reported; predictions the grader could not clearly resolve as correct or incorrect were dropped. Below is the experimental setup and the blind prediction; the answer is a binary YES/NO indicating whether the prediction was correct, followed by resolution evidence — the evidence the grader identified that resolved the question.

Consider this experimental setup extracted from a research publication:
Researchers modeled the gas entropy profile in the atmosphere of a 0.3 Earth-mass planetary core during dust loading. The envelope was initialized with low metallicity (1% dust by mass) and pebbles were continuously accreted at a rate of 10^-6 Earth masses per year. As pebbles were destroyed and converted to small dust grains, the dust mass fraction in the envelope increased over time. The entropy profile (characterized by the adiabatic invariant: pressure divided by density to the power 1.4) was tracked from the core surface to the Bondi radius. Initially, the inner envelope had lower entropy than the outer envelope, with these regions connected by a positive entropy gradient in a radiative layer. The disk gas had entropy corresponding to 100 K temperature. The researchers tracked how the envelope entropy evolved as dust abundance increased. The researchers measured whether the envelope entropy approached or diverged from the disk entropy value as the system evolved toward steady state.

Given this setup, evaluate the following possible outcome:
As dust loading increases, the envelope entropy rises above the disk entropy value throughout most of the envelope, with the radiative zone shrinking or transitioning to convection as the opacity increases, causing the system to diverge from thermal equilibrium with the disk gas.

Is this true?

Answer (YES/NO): NO